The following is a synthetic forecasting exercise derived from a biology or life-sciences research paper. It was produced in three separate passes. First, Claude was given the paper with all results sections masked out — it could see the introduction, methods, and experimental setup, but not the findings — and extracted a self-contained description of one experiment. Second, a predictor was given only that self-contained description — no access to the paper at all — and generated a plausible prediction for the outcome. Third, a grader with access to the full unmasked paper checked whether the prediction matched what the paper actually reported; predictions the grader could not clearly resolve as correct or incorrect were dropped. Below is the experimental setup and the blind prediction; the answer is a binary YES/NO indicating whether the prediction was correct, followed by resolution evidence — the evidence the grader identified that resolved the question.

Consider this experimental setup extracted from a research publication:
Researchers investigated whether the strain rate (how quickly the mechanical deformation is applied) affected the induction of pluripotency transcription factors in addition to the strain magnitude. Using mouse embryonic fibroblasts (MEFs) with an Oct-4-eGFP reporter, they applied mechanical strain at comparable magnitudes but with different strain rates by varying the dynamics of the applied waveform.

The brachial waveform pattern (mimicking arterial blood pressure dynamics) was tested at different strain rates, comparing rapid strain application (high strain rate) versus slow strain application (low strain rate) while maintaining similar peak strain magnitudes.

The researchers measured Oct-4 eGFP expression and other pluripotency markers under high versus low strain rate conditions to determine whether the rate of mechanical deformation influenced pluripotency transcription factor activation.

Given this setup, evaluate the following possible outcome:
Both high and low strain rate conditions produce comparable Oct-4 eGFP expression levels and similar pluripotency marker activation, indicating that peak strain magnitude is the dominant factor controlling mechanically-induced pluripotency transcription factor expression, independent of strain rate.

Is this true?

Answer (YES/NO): NO